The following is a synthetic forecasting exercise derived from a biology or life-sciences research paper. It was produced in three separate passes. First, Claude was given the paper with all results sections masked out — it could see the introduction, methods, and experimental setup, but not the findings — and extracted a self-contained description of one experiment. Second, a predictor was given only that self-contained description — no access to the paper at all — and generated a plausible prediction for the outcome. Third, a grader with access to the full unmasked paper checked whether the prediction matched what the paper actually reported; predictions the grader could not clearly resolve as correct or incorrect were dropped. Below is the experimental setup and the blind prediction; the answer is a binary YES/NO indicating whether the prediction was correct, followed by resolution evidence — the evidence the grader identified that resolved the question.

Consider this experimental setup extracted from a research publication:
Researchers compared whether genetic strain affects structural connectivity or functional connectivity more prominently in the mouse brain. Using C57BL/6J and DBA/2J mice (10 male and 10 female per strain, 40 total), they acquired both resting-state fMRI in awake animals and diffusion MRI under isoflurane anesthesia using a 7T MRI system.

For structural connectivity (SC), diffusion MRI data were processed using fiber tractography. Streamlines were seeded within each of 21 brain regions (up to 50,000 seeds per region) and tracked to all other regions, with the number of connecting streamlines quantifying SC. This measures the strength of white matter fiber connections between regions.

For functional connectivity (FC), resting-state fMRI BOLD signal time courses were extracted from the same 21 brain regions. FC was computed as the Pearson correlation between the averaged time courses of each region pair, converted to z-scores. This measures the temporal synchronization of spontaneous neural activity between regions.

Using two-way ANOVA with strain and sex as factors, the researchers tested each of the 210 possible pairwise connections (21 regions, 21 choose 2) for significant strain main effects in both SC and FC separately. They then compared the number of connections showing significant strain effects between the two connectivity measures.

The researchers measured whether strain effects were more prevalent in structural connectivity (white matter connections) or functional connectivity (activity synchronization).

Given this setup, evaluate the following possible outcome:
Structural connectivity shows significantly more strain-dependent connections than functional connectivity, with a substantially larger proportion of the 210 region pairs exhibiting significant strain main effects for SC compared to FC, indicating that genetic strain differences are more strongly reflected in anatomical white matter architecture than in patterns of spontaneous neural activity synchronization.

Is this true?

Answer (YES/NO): NO